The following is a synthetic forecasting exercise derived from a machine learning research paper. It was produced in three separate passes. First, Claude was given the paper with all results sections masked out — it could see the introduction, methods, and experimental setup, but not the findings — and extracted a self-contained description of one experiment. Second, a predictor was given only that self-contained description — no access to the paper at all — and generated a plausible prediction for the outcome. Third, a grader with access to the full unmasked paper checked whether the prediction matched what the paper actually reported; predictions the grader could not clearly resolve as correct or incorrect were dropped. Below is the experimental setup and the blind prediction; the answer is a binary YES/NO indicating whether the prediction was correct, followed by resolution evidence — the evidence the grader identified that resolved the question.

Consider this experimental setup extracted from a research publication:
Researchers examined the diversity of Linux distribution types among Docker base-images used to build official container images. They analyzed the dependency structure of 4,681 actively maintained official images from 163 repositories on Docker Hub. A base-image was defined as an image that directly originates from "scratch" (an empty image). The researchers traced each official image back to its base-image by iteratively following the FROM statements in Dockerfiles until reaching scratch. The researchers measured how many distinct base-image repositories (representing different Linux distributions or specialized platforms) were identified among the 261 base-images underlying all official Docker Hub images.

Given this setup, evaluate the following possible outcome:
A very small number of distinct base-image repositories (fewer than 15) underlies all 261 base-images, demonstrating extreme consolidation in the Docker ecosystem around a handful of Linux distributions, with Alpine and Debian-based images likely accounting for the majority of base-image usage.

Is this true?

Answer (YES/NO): YES